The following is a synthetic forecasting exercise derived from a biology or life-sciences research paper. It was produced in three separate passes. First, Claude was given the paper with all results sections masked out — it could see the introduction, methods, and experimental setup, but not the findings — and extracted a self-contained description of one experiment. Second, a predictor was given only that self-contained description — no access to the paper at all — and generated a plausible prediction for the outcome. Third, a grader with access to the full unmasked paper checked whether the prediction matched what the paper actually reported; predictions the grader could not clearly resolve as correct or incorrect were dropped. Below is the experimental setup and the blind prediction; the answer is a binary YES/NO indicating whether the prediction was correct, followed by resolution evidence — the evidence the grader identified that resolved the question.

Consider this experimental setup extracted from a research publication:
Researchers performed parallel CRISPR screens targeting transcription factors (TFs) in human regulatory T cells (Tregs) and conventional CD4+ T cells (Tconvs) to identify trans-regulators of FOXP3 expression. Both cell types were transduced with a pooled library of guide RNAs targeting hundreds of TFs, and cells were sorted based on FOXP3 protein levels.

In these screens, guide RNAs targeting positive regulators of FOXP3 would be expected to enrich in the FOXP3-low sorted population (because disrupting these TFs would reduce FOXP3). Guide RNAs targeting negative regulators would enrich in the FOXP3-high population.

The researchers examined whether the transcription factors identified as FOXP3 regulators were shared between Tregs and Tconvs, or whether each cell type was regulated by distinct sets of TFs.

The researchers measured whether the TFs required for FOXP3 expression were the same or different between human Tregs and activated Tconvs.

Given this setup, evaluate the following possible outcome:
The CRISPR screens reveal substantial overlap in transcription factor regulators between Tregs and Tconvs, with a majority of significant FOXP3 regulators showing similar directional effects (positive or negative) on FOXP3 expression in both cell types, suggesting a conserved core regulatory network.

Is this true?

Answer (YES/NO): NO